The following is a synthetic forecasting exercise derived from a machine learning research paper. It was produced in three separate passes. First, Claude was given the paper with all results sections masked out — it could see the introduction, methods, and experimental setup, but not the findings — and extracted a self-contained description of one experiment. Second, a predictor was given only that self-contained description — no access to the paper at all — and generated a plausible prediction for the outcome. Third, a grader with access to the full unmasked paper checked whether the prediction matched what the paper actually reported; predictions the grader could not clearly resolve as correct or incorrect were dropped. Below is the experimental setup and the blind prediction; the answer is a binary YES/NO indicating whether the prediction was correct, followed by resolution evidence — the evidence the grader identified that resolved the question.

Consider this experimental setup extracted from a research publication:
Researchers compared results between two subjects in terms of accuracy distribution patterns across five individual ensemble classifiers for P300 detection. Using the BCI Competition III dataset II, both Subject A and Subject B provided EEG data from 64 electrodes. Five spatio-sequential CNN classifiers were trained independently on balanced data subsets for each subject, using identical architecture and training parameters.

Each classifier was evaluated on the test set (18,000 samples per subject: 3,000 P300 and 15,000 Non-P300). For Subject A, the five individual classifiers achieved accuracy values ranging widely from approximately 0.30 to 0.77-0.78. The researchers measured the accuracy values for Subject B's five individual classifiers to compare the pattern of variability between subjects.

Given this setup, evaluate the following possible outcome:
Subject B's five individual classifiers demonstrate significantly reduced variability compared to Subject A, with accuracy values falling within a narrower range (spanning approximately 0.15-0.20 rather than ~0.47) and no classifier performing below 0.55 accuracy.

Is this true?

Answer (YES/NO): NO